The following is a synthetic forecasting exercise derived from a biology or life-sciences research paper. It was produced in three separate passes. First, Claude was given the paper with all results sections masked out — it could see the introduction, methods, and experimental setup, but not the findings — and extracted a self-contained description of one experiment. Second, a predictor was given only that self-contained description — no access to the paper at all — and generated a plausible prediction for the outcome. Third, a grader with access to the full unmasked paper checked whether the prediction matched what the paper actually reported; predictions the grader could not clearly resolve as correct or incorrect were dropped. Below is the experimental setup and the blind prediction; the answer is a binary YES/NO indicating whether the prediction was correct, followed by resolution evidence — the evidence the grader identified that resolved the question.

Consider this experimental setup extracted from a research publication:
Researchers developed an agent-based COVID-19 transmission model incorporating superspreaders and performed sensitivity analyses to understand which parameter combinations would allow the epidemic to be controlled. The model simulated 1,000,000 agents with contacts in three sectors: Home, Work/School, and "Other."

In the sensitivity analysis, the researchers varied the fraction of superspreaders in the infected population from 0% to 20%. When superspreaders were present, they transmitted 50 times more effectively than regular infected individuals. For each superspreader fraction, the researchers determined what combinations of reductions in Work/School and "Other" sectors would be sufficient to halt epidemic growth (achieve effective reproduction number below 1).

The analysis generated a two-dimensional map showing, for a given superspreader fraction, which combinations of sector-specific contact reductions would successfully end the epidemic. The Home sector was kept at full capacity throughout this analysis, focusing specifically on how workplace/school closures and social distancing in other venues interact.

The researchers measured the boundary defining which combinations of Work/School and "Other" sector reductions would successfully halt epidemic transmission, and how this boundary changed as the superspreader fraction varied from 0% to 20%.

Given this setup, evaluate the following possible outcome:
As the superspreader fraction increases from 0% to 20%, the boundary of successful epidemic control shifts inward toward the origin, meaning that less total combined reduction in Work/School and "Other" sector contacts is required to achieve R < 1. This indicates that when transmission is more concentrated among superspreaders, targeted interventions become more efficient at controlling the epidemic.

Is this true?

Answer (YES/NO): YES